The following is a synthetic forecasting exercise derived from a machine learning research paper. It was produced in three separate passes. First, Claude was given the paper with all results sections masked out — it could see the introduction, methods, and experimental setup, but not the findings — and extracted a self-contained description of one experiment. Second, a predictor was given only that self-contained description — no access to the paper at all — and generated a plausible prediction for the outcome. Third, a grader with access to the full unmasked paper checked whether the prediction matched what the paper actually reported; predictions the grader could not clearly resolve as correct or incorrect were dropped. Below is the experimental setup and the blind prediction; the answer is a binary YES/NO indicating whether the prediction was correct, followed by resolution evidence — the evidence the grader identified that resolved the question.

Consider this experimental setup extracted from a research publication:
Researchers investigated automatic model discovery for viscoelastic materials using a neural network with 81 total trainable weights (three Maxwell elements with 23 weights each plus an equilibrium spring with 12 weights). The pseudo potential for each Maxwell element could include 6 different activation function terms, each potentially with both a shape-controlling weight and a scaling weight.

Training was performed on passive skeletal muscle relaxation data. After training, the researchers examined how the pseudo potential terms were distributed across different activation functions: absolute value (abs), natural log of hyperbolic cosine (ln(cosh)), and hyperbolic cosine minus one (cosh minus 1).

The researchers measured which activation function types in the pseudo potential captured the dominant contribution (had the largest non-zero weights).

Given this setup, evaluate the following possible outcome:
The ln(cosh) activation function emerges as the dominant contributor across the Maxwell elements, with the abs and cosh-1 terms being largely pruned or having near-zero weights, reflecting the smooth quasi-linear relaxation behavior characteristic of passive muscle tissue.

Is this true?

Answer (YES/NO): NO